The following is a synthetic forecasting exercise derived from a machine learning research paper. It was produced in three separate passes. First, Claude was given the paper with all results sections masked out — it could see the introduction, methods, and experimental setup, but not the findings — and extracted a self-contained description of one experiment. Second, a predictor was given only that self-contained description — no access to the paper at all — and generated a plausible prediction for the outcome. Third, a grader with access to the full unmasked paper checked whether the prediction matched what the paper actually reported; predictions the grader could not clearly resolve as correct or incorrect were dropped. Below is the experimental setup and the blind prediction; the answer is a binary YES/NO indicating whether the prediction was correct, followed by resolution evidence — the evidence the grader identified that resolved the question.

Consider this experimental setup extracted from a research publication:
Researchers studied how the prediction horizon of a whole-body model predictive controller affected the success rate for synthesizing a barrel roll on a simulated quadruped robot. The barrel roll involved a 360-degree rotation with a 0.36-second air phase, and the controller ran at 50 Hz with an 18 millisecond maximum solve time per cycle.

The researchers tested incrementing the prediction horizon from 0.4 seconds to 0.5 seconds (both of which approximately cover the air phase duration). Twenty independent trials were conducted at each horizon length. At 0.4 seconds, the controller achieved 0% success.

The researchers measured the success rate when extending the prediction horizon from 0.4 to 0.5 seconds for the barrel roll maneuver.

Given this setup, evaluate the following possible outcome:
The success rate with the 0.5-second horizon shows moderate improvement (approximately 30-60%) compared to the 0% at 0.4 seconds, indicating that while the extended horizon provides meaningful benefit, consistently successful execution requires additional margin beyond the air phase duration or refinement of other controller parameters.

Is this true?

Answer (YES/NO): NO